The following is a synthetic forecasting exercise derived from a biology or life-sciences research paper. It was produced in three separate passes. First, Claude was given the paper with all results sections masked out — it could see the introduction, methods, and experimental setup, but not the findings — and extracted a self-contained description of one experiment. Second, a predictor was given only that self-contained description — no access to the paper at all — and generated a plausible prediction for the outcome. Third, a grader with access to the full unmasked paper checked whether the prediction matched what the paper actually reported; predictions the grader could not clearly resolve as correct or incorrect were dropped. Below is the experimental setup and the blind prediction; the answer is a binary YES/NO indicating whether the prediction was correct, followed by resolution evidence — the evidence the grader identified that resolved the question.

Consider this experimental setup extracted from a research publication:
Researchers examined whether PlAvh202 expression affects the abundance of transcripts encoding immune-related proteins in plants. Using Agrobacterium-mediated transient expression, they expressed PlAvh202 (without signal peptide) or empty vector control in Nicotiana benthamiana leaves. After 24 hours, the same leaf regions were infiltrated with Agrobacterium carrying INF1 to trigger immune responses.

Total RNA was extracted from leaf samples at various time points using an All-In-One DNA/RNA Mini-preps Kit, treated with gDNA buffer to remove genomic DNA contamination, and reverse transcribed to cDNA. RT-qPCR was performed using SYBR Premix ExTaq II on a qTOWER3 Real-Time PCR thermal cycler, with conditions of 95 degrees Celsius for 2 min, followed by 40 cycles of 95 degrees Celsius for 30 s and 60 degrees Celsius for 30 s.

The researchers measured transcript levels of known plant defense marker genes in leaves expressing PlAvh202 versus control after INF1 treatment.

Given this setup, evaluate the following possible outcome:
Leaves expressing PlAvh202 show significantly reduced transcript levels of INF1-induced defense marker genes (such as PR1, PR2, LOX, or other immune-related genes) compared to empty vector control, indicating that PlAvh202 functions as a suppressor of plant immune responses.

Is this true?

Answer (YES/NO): YES